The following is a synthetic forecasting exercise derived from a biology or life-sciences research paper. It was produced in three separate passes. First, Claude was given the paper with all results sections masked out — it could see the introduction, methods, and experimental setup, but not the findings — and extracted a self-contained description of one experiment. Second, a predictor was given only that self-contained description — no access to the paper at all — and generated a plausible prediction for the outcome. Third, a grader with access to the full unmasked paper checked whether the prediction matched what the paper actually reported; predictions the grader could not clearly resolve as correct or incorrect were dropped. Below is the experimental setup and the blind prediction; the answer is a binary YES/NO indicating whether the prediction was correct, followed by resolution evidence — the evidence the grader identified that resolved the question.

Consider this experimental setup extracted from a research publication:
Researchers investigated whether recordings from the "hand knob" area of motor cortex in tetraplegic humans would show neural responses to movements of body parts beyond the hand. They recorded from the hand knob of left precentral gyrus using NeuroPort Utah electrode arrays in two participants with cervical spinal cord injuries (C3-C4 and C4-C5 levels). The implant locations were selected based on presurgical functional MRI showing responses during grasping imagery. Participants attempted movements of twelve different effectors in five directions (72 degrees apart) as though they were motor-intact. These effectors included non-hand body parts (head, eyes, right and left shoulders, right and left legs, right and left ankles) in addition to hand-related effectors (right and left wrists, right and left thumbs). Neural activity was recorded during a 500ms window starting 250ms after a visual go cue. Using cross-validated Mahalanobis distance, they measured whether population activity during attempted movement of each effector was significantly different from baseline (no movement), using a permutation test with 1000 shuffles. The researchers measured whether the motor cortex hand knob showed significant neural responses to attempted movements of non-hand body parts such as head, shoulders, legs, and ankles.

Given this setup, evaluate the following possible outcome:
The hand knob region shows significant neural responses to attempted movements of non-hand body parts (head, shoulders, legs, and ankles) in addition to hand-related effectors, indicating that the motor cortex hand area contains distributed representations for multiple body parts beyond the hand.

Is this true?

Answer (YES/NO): YES